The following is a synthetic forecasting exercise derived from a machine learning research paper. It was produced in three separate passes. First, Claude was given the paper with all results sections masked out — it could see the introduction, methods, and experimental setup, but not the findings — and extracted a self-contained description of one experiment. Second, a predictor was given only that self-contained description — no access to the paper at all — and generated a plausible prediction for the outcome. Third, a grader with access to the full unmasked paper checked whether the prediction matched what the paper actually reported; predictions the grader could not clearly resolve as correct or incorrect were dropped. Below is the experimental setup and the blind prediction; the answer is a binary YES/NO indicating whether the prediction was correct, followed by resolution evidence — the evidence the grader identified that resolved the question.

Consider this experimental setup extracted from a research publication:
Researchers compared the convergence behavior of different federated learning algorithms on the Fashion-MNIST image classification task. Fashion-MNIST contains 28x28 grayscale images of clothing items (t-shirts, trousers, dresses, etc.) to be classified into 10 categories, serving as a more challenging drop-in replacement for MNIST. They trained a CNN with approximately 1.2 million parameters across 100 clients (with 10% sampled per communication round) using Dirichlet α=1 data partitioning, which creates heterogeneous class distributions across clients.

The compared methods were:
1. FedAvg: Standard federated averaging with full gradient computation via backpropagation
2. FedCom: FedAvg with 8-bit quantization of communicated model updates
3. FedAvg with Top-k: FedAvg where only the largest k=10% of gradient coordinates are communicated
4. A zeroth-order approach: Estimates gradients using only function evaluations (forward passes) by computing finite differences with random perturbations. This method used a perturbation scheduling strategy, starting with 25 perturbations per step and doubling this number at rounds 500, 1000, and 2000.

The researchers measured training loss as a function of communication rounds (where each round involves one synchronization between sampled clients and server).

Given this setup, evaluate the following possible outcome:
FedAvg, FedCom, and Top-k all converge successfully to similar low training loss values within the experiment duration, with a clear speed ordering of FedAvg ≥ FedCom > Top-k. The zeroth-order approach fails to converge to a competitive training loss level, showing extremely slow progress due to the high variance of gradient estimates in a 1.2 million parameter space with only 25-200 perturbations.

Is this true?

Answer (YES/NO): NO